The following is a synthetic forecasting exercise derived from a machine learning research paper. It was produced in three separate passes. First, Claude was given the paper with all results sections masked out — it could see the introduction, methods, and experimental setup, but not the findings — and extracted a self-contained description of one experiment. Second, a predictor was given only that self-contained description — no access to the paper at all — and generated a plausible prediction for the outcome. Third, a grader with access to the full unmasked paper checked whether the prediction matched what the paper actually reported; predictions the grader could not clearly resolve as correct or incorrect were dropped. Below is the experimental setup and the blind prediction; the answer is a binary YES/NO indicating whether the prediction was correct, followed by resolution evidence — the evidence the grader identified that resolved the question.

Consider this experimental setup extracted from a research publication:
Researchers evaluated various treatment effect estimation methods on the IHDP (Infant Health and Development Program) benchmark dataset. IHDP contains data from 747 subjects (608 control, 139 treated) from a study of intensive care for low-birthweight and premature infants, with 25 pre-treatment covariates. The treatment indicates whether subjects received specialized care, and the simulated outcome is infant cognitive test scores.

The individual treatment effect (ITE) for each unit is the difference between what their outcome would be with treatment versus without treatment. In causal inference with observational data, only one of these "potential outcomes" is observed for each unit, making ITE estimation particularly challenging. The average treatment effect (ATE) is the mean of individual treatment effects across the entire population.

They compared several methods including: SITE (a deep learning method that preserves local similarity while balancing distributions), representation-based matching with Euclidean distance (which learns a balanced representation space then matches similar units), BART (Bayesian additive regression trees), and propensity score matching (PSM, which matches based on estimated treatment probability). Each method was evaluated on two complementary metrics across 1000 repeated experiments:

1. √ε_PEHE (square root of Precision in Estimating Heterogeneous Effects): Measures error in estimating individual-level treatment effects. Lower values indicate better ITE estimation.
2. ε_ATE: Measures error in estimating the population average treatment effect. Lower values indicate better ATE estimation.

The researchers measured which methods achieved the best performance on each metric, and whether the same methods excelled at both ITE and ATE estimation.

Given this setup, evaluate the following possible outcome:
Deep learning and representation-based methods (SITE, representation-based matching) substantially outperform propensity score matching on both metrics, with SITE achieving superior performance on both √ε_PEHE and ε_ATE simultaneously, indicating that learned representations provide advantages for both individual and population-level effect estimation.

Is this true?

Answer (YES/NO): NO